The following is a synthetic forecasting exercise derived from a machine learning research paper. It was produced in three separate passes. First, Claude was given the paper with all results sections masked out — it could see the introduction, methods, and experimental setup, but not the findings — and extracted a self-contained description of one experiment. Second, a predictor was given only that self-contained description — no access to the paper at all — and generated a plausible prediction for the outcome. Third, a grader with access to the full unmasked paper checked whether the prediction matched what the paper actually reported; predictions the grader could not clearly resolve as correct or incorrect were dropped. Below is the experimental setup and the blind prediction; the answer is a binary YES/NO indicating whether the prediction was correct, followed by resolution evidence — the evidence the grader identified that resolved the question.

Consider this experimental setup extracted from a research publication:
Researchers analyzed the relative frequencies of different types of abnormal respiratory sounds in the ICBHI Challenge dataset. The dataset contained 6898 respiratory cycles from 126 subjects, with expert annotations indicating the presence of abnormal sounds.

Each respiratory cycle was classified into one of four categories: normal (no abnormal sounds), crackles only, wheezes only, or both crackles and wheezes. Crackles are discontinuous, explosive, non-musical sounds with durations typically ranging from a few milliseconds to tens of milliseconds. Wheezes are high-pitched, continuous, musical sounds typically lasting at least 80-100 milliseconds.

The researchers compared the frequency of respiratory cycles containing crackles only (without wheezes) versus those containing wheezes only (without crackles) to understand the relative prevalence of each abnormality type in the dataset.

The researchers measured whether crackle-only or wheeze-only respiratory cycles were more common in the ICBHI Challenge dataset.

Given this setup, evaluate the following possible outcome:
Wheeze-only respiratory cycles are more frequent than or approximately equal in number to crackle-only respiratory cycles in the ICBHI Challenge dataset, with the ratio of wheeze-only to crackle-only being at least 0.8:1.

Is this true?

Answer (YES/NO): NO